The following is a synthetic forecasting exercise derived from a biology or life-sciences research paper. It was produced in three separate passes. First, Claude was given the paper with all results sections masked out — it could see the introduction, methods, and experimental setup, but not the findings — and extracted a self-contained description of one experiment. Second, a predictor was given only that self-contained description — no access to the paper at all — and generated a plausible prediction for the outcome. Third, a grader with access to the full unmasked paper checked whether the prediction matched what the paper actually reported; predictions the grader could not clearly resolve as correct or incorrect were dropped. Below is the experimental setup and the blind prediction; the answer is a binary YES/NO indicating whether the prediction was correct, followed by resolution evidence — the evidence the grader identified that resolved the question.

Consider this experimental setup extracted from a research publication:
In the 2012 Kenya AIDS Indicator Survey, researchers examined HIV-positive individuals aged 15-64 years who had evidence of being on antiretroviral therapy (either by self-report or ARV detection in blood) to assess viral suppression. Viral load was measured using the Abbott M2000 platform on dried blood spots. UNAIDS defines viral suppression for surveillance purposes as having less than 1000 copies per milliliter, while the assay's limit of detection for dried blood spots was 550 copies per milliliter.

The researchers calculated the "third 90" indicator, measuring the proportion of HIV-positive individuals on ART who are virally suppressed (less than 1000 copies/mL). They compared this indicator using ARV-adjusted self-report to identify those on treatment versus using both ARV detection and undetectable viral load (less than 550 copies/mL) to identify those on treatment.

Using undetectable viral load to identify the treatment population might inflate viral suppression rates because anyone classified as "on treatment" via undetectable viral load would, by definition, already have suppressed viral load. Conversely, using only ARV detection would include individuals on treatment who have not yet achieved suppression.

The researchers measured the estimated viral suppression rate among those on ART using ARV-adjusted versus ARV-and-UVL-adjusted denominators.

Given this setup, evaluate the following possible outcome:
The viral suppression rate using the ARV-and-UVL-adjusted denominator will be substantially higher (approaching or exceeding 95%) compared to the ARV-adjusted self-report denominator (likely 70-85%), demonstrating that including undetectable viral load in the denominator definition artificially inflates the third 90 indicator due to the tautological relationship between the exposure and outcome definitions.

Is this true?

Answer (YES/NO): NO